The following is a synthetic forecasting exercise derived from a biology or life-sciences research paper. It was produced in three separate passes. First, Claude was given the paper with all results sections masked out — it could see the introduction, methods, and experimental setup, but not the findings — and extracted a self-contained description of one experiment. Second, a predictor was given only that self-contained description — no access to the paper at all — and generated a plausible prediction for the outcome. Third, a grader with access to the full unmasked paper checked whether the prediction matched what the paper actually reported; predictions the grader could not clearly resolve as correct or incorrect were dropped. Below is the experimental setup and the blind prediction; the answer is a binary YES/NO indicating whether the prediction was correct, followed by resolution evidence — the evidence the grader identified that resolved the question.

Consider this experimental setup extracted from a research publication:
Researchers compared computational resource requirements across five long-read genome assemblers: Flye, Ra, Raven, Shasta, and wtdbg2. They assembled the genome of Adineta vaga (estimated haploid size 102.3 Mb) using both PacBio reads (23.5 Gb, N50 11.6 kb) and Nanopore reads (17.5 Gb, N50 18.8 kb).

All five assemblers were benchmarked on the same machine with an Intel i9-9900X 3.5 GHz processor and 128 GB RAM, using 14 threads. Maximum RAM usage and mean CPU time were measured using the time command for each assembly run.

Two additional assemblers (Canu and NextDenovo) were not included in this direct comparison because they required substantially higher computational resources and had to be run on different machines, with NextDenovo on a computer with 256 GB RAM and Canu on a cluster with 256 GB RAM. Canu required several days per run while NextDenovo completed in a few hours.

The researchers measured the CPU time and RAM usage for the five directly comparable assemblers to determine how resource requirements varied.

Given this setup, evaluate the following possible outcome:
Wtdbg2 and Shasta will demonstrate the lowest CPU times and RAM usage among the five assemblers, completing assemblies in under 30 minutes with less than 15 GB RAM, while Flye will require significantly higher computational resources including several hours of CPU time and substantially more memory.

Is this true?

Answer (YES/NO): NO